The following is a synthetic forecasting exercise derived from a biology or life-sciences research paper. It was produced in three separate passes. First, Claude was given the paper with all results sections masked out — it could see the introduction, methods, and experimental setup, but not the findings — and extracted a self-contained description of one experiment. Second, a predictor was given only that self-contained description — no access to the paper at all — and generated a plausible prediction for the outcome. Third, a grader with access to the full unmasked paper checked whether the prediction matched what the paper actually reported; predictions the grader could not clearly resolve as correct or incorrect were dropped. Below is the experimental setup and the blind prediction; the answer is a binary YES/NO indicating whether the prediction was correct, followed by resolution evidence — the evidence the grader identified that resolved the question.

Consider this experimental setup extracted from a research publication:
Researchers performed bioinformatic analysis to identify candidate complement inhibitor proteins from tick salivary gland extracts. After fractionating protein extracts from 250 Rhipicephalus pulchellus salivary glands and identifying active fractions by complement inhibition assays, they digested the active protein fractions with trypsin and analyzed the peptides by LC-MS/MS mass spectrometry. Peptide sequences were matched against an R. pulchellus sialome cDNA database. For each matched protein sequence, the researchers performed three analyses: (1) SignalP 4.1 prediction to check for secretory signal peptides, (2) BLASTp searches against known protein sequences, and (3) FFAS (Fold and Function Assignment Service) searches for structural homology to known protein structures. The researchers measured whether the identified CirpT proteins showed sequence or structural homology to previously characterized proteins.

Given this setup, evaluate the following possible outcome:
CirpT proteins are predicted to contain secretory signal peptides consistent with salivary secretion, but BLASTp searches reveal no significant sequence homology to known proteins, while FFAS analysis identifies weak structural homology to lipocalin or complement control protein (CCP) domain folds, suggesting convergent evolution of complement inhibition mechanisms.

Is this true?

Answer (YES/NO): NO